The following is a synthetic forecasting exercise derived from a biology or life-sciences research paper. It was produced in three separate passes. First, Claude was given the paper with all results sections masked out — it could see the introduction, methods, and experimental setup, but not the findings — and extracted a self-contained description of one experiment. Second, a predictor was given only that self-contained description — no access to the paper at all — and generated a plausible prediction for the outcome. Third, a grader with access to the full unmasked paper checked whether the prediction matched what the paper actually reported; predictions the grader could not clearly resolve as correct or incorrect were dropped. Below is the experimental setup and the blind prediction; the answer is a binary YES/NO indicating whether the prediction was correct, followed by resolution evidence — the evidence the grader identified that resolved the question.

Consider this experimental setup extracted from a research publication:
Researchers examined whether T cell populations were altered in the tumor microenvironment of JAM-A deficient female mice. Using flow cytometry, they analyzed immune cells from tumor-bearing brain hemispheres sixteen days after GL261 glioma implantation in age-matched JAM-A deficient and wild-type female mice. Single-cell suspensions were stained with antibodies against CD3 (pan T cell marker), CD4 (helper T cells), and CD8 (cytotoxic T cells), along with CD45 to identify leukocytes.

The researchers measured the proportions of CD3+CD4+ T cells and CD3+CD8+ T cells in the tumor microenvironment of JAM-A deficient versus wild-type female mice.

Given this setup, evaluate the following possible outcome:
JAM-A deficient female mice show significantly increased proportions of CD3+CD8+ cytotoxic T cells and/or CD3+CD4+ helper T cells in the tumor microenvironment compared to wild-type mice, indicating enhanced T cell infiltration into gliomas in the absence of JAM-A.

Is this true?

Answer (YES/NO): NO